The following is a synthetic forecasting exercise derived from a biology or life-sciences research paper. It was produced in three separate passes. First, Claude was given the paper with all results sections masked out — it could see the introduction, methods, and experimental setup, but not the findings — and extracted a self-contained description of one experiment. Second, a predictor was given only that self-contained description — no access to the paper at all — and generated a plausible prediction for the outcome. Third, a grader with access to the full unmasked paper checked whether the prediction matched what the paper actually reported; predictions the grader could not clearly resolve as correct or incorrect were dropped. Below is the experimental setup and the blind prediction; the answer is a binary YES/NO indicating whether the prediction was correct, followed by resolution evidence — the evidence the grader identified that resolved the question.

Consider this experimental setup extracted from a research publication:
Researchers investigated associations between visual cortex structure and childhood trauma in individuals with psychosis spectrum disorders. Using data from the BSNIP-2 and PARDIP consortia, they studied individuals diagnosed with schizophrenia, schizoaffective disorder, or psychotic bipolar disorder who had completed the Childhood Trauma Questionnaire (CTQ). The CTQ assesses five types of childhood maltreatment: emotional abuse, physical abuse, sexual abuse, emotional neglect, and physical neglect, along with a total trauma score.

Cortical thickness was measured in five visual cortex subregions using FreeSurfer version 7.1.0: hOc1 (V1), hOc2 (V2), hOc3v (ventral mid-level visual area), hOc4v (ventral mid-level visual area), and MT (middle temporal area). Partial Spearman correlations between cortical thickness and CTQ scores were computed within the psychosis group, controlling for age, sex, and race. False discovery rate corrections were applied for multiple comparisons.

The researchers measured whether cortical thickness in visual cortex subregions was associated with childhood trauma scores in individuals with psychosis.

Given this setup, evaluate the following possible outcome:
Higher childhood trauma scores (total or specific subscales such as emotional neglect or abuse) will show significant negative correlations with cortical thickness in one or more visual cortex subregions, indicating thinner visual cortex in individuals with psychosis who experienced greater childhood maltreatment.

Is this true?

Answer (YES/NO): NO